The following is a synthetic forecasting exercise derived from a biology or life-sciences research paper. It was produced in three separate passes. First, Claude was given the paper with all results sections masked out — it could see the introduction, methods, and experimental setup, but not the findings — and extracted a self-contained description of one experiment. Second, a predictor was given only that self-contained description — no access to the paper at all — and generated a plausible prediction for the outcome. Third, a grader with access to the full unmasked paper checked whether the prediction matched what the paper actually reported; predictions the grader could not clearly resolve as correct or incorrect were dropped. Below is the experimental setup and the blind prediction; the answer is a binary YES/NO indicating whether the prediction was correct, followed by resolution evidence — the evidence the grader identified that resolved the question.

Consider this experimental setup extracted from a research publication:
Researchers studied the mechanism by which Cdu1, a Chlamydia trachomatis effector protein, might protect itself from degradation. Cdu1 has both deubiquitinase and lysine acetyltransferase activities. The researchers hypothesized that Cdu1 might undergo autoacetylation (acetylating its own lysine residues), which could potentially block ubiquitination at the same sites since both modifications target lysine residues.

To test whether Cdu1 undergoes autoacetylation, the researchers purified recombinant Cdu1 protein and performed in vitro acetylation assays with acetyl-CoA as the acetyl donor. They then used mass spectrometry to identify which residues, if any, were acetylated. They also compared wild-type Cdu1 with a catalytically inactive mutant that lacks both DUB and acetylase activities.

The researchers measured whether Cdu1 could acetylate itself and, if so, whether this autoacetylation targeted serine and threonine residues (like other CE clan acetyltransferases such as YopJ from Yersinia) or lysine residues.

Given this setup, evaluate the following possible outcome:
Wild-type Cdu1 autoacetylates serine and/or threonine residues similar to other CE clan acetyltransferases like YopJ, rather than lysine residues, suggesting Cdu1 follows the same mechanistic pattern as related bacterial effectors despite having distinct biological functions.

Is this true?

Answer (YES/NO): NO